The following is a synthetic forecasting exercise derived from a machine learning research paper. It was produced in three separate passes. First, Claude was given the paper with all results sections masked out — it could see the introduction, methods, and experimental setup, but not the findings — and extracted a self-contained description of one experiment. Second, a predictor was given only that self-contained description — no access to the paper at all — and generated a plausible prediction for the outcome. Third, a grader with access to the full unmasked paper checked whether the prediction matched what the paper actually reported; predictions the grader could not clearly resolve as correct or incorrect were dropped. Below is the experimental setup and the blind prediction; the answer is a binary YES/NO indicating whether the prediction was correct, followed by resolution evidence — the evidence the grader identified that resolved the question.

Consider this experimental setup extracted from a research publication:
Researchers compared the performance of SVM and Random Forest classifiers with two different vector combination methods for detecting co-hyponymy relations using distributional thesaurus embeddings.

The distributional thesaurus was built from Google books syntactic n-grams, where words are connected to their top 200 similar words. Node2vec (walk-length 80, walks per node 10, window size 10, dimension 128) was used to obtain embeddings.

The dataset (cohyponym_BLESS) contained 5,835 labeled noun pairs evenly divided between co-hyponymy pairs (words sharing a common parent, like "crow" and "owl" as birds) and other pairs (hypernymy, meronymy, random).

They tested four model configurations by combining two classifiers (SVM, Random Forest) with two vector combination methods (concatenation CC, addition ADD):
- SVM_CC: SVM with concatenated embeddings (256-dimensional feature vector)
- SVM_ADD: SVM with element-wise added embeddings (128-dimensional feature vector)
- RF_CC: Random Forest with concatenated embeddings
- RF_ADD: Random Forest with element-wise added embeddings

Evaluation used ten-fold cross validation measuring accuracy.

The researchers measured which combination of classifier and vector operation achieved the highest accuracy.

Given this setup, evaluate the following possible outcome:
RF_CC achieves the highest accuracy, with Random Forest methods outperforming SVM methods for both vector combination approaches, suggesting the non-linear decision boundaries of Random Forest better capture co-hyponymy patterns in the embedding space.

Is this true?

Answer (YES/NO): YES